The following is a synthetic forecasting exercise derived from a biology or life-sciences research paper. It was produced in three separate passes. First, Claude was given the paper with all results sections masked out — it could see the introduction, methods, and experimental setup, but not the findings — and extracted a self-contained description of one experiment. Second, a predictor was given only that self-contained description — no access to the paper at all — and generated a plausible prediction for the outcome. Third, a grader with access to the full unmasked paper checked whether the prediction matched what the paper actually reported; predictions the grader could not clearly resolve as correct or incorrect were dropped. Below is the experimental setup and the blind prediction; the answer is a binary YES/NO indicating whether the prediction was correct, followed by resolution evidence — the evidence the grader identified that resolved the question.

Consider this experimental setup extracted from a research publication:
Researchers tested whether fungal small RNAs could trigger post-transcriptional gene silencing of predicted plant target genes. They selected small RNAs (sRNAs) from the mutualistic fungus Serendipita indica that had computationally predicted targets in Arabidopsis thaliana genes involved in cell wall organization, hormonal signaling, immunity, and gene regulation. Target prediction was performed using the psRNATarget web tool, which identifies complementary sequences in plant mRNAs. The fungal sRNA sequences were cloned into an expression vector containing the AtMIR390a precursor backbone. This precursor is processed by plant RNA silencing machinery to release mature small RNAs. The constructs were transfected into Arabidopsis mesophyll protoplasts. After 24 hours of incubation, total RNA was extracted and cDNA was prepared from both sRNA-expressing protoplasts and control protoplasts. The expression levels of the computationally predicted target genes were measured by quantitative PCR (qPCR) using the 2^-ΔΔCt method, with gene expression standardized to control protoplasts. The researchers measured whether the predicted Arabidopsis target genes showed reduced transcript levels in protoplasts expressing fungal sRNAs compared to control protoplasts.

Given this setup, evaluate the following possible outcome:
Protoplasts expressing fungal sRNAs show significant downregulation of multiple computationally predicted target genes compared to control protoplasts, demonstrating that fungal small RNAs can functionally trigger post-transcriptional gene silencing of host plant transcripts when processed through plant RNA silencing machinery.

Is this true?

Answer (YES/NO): YES